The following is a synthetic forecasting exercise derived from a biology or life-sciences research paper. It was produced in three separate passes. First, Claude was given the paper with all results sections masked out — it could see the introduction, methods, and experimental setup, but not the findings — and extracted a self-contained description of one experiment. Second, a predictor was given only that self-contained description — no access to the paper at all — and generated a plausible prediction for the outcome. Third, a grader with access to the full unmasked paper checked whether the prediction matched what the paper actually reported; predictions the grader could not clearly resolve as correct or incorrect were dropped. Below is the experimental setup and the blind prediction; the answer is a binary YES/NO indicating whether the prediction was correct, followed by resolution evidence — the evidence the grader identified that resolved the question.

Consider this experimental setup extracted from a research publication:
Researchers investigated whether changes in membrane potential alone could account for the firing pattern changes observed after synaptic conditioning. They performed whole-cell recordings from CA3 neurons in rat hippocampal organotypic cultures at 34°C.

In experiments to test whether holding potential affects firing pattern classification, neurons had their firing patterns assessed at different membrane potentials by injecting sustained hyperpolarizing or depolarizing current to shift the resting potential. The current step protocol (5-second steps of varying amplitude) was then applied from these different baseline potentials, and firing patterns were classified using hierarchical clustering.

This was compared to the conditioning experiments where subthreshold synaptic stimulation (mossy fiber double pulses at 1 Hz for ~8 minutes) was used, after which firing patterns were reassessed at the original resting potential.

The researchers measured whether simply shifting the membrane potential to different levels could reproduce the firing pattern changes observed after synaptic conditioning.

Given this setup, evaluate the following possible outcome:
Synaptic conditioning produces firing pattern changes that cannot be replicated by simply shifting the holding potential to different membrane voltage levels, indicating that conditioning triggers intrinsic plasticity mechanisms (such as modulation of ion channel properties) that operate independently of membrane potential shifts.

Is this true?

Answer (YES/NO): YES